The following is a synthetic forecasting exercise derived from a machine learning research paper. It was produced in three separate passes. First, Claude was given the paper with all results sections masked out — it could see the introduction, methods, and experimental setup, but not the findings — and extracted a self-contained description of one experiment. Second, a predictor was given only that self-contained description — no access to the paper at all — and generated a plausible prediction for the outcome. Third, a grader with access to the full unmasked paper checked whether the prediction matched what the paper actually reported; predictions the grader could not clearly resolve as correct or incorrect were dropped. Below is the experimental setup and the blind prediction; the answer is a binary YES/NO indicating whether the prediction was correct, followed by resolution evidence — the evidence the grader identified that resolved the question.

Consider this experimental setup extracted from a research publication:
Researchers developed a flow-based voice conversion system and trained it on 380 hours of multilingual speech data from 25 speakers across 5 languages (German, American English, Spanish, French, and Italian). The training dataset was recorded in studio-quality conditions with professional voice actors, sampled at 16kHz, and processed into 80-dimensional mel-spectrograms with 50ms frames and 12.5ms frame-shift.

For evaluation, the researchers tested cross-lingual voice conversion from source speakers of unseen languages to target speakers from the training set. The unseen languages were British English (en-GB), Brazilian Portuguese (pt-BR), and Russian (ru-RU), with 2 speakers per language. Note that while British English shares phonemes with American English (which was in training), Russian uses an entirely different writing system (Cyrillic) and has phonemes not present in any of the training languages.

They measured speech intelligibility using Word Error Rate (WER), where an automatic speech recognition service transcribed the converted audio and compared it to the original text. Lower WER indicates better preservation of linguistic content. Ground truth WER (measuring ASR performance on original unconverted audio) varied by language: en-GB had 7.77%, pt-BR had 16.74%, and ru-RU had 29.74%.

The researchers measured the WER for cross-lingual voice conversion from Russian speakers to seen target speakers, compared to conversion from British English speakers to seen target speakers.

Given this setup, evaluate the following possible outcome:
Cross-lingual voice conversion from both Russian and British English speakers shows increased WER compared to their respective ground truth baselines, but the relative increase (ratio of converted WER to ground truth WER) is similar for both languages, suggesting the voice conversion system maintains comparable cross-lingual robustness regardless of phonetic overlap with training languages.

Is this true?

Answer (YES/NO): NO